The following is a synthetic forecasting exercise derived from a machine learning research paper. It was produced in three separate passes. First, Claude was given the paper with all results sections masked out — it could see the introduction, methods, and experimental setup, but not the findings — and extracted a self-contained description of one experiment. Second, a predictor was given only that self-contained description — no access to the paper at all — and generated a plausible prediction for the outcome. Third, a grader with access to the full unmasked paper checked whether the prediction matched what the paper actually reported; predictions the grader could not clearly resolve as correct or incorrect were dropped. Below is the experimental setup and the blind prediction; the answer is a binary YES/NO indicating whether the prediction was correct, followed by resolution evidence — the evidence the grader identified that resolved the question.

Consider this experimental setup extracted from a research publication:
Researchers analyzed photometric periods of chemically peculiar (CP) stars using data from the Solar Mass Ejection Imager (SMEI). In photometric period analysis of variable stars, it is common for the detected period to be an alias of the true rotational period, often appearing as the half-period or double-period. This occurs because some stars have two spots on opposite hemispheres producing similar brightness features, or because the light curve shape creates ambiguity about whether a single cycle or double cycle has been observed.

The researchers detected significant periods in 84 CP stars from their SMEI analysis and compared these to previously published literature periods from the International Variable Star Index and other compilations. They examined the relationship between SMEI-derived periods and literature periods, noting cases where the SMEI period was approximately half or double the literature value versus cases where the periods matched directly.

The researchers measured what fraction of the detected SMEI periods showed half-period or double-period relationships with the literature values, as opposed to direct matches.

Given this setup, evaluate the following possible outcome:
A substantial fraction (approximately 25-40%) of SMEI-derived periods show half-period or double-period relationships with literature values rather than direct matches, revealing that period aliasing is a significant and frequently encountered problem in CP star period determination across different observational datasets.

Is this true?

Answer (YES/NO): NO